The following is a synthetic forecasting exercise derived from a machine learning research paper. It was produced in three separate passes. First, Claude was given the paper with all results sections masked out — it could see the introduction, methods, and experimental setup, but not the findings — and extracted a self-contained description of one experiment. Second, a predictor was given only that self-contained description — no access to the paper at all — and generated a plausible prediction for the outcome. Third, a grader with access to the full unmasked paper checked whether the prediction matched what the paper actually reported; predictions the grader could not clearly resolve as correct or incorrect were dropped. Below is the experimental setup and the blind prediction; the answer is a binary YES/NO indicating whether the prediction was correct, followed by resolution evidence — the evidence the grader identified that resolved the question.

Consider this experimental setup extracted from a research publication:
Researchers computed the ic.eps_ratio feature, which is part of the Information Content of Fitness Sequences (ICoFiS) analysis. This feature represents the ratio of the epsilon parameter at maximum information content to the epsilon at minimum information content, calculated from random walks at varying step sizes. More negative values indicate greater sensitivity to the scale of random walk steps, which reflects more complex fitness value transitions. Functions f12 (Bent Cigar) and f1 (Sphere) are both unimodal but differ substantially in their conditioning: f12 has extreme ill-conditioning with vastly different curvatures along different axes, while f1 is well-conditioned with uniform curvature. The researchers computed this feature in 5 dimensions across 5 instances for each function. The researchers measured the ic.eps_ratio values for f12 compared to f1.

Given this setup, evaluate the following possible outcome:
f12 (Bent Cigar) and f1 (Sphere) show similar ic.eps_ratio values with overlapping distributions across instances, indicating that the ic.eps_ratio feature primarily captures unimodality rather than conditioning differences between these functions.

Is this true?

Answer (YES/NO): NO